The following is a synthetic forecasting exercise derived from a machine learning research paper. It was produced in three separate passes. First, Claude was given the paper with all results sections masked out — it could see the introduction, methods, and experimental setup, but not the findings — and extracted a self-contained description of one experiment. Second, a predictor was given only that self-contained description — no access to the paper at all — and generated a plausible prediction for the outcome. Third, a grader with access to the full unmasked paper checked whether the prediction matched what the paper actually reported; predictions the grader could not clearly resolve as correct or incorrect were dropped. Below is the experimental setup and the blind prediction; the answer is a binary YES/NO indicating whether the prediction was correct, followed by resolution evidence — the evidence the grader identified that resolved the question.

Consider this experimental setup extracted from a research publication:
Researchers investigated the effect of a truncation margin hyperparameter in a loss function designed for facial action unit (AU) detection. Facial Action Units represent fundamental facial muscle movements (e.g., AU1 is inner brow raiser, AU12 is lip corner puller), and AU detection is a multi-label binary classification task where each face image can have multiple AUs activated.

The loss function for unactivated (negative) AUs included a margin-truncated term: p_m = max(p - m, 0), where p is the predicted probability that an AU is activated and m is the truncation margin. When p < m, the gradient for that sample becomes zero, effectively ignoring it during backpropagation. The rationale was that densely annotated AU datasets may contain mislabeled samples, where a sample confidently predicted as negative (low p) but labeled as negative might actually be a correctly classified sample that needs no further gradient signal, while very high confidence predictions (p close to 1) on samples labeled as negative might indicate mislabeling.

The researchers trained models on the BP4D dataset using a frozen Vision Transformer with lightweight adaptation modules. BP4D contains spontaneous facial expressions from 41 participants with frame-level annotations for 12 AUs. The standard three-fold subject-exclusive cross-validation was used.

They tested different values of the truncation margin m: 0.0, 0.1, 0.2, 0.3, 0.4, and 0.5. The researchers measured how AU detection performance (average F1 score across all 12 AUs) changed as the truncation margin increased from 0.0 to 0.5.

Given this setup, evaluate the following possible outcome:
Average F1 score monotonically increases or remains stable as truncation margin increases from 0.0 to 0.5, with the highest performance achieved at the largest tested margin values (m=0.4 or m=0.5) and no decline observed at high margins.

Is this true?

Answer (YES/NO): NO